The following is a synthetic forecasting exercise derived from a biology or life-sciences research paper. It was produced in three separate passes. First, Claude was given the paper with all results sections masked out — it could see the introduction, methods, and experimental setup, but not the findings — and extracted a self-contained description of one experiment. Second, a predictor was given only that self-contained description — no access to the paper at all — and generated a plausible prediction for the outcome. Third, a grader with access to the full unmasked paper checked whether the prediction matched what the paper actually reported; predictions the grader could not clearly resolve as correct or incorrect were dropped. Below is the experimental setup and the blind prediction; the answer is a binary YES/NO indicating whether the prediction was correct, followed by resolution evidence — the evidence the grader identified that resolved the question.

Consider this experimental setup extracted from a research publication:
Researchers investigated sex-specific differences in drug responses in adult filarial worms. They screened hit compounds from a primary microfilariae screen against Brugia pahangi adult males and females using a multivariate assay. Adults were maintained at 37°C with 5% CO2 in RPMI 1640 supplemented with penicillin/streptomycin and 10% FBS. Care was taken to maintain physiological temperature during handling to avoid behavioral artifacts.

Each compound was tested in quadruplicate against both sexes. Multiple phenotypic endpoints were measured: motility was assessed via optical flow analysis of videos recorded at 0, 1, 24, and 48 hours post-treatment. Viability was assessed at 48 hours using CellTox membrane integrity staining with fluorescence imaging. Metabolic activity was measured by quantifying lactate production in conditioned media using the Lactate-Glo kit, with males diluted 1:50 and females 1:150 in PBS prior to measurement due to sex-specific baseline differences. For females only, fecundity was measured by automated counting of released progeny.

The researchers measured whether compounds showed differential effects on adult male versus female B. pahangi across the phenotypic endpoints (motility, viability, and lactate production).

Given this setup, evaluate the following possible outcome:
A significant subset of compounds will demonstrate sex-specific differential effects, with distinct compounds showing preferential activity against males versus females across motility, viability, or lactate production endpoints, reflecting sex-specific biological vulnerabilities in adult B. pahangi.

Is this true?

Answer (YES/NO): YES